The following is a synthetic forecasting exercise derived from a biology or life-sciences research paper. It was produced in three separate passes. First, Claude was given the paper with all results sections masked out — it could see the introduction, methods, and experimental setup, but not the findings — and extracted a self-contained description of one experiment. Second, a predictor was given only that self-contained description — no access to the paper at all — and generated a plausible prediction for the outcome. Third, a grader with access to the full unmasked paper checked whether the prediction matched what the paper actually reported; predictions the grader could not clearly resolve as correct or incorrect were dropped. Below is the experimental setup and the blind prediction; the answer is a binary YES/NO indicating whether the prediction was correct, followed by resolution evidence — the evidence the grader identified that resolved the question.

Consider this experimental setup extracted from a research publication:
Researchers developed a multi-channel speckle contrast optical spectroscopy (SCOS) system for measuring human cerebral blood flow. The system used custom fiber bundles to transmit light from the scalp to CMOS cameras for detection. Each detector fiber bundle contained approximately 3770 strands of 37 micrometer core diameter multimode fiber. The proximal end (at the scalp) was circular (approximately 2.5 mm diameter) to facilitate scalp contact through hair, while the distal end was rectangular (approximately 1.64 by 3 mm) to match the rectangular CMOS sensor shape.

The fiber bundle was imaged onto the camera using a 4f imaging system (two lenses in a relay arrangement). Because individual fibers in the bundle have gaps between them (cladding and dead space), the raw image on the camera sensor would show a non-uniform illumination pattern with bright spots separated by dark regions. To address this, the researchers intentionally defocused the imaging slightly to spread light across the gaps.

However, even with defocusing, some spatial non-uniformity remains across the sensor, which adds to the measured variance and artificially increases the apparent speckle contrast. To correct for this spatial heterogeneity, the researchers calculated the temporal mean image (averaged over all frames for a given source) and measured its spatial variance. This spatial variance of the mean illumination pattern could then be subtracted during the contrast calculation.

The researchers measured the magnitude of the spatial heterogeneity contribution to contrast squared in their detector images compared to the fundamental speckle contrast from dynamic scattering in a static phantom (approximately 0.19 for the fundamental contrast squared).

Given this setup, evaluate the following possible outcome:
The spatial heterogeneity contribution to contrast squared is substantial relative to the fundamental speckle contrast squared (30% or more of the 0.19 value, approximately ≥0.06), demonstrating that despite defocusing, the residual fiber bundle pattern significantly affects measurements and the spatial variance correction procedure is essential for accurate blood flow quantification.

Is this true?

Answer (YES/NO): NO